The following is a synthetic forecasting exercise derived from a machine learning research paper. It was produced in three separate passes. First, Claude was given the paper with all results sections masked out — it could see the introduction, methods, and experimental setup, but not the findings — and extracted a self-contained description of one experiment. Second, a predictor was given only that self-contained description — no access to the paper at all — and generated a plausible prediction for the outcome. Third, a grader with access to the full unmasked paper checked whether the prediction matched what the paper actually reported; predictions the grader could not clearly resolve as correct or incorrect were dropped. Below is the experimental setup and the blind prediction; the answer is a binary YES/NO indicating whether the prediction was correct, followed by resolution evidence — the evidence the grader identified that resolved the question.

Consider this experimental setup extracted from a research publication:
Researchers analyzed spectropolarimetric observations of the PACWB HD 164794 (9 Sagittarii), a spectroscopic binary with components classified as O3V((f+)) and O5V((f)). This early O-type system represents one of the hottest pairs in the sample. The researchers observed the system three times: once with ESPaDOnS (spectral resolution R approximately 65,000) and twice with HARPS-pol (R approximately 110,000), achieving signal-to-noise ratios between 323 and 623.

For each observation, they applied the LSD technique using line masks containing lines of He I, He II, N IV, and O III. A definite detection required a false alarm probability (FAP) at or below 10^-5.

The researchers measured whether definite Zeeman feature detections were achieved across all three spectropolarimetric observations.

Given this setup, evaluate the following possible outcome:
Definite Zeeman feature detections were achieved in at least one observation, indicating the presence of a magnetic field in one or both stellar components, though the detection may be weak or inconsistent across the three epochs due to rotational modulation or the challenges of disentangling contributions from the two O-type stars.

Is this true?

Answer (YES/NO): YES